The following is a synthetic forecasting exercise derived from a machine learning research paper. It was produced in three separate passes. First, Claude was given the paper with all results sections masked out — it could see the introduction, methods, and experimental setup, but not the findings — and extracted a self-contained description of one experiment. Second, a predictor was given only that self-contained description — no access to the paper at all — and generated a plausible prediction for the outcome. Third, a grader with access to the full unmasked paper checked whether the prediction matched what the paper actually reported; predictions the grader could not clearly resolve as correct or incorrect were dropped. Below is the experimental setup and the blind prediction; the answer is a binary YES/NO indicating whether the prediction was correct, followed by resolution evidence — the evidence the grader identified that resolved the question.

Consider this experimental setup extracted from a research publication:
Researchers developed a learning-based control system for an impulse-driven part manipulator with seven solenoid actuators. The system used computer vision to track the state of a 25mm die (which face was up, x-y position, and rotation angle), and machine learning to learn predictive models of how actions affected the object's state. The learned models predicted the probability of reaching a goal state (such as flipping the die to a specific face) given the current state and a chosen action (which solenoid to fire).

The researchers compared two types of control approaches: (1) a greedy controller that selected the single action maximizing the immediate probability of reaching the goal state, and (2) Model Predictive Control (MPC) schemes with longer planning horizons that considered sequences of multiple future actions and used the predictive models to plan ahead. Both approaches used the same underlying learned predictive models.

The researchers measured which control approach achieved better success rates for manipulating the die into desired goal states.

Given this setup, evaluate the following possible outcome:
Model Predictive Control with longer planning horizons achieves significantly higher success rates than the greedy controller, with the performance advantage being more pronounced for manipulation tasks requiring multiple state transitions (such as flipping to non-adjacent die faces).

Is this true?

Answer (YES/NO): NO